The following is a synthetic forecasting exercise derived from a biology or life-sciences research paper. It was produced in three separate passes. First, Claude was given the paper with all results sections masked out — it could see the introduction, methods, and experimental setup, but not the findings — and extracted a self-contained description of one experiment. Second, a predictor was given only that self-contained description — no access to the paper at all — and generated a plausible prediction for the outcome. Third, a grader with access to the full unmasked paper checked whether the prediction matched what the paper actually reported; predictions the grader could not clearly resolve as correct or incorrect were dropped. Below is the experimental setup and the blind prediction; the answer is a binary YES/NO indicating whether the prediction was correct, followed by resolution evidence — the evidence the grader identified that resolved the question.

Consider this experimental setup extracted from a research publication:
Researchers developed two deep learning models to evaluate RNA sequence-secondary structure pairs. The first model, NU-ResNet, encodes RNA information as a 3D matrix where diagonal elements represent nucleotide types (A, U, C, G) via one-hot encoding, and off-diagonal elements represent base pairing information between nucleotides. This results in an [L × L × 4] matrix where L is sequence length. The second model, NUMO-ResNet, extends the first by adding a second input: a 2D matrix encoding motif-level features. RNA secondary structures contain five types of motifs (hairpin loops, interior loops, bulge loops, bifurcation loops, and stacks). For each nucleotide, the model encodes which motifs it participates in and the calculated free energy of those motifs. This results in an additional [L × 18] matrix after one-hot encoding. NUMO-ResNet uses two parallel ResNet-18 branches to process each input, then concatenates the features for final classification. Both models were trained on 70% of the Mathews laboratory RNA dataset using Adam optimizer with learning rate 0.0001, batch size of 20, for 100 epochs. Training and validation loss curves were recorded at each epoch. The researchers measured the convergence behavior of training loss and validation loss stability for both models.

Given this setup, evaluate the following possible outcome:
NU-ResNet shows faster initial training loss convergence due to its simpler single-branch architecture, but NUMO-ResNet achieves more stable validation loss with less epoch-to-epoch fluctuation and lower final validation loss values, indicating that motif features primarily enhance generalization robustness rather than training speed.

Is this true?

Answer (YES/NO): NO